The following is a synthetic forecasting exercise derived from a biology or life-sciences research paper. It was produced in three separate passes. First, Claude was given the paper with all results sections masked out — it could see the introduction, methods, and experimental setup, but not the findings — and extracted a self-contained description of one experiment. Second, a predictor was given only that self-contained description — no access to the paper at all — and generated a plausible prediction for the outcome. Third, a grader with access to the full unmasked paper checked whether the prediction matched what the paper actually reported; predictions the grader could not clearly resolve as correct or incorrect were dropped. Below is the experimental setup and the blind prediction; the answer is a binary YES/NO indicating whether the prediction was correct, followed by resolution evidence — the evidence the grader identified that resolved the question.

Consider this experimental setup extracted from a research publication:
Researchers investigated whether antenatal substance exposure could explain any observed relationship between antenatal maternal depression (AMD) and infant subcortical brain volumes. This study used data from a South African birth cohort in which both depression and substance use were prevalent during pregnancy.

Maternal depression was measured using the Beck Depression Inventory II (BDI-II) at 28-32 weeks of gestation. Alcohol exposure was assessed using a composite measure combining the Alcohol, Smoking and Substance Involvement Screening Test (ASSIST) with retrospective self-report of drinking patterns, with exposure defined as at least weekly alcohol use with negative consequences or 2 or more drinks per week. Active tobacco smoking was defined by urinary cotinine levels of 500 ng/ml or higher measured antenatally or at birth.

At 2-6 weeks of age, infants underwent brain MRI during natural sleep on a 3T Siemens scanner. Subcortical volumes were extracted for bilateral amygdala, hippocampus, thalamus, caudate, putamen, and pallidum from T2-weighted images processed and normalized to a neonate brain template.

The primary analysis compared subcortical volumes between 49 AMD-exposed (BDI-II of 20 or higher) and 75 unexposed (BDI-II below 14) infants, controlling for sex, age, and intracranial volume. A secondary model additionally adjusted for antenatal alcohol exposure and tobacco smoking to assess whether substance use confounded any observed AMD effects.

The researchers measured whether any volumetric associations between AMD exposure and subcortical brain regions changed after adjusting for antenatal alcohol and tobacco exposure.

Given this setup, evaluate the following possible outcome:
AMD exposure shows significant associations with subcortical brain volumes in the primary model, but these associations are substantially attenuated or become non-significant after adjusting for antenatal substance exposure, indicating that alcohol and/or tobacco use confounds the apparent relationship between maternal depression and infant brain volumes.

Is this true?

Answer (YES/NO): NO